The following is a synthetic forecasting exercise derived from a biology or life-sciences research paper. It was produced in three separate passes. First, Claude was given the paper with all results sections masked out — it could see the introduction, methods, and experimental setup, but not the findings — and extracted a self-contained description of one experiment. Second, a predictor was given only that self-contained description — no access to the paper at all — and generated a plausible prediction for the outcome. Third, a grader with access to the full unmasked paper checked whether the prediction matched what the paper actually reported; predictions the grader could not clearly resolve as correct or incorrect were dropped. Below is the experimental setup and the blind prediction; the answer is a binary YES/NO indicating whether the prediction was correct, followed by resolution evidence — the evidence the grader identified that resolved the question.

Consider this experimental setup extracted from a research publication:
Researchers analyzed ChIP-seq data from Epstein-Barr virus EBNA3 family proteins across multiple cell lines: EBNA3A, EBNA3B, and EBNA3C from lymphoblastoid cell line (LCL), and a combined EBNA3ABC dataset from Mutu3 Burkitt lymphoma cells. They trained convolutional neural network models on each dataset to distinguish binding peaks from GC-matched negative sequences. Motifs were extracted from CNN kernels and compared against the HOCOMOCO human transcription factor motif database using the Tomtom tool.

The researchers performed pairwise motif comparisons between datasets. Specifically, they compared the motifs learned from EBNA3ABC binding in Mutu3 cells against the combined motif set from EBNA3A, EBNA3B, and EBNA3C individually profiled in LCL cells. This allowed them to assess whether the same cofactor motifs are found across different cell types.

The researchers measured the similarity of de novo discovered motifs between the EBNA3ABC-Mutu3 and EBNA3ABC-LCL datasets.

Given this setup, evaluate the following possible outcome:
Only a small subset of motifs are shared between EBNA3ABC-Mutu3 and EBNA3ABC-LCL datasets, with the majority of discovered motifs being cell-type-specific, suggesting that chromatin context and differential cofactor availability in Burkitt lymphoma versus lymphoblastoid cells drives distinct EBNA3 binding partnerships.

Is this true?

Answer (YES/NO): YES